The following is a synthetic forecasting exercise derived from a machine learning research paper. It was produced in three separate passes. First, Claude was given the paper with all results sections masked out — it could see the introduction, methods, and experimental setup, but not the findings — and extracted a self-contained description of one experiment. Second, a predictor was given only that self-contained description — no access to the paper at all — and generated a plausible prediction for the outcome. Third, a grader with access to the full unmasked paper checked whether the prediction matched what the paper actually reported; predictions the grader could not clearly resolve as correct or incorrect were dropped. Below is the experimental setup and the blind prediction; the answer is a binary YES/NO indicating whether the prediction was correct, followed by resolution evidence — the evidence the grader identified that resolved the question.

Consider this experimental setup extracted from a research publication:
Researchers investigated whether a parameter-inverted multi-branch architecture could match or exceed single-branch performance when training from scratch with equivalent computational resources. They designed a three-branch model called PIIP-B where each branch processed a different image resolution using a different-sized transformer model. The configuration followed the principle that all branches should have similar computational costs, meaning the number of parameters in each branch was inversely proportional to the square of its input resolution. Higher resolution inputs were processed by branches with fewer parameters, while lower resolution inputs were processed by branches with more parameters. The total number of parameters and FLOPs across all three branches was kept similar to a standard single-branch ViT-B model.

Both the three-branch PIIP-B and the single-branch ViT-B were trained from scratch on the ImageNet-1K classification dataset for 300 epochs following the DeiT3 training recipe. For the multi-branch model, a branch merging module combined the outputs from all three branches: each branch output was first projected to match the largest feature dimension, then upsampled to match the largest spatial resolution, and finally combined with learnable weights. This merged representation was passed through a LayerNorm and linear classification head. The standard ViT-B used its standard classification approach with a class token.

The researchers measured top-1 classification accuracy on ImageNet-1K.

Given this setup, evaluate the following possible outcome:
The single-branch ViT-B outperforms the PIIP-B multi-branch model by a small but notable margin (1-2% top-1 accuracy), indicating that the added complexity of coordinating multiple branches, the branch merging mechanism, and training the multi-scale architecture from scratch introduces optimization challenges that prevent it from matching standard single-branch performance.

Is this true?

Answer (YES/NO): NO